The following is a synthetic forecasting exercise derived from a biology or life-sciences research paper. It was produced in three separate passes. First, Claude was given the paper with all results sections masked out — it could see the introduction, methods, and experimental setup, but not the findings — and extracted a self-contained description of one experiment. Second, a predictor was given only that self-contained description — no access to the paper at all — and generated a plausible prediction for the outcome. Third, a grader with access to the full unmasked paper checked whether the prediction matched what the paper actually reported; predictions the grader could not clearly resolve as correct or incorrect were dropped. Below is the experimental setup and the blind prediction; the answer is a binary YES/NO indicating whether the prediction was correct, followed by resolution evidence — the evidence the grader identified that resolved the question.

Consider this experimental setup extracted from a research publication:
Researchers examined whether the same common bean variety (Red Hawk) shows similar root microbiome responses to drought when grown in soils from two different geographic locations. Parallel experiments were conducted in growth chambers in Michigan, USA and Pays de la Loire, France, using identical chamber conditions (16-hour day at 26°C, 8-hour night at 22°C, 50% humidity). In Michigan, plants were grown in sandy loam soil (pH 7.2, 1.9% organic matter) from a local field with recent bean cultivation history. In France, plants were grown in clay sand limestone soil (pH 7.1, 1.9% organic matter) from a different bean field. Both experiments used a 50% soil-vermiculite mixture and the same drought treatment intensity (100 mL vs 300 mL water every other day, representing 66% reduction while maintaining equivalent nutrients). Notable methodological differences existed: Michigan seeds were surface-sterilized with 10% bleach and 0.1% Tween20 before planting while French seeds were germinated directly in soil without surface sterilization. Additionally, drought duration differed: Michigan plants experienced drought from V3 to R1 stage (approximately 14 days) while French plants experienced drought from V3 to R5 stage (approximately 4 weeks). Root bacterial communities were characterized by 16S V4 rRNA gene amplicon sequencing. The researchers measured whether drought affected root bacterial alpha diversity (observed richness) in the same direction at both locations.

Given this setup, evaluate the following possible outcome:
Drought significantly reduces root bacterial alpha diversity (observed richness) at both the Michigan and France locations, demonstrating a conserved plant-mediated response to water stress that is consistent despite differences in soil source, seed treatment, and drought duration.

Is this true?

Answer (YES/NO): NO